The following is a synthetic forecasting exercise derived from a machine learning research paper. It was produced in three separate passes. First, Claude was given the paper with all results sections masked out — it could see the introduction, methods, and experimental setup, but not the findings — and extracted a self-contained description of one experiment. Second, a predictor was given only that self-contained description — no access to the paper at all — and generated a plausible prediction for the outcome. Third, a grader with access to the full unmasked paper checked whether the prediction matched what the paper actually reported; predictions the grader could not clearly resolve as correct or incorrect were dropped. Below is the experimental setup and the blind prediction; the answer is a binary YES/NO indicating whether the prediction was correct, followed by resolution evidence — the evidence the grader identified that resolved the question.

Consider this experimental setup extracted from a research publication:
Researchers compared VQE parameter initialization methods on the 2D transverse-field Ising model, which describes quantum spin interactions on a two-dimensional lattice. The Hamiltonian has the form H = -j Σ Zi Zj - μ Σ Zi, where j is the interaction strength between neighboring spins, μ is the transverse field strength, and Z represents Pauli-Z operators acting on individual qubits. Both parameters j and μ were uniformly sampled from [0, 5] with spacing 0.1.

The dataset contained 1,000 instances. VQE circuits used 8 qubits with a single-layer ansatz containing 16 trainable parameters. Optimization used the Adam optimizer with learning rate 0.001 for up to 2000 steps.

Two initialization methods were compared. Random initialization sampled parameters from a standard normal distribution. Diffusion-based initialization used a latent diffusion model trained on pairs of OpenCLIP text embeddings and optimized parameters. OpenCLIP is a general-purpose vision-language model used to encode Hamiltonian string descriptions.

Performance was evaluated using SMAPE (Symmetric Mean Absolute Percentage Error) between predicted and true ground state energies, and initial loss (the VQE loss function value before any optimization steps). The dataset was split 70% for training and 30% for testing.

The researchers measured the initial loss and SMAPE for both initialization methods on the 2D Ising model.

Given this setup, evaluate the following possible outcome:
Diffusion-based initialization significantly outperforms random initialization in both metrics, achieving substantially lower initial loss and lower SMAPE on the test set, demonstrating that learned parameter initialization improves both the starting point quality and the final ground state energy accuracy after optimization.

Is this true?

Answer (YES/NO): NO